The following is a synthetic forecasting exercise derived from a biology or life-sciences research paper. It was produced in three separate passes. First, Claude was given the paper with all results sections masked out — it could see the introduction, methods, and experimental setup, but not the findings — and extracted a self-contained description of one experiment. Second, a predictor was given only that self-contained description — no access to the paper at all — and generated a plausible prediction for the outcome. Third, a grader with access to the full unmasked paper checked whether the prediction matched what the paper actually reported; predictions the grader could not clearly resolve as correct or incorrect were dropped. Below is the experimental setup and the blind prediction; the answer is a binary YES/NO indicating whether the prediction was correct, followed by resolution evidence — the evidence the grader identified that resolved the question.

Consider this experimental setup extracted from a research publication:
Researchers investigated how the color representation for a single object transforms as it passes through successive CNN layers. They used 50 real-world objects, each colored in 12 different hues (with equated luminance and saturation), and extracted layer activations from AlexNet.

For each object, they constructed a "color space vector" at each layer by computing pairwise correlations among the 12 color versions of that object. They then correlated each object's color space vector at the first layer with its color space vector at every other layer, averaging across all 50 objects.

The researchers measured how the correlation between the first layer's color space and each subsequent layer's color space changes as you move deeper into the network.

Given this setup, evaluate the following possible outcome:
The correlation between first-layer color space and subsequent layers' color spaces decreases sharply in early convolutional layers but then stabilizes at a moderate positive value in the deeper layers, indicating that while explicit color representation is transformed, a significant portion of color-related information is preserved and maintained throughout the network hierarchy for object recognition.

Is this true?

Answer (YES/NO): NO